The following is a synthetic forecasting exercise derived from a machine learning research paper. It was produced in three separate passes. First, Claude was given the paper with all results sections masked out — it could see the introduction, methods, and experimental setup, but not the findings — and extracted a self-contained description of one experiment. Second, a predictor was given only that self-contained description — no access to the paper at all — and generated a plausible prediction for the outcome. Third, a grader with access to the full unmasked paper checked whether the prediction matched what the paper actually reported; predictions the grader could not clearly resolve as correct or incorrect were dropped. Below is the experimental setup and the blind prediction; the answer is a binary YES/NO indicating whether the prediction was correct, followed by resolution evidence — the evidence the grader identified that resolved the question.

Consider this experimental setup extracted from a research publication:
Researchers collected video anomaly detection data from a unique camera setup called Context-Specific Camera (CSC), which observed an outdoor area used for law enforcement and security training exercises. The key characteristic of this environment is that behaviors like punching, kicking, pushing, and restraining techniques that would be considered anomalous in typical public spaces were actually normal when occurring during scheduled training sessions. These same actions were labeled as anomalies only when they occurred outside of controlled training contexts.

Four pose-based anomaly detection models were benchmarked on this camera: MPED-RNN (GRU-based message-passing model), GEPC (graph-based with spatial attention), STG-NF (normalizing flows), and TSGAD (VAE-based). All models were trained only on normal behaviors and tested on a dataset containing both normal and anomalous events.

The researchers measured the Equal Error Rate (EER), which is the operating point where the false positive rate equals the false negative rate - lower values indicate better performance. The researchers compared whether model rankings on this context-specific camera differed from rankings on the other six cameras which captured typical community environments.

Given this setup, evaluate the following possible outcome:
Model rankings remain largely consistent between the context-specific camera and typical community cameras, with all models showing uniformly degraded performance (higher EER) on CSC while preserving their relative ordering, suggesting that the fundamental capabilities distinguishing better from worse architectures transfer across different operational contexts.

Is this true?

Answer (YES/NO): NO